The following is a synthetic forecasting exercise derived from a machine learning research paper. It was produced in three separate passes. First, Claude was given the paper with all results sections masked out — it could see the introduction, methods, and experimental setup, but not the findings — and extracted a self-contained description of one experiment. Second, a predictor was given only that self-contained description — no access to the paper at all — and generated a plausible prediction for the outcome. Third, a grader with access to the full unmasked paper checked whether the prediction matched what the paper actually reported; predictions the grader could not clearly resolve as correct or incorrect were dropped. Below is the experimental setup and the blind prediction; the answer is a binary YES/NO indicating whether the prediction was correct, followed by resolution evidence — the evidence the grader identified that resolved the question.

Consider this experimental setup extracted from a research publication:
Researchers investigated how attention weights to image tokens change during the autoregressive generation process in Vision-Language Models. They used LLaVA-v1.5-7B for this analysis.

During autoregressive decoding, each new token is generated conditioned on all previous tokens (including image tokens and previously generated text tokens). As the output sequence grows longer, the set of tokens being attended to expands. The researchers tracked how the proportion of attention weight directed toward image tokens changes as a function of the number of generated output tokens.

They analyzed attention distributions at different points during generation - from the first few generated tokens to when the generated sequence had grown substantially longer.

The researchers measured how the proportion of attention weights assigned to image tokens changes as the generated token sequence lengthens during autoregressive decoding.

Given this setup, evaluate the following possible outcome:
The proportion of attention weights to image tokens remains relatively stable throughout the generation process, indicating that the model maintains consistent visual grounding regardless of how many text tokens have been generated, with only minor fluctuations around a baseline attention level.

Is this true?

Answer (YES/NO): NO